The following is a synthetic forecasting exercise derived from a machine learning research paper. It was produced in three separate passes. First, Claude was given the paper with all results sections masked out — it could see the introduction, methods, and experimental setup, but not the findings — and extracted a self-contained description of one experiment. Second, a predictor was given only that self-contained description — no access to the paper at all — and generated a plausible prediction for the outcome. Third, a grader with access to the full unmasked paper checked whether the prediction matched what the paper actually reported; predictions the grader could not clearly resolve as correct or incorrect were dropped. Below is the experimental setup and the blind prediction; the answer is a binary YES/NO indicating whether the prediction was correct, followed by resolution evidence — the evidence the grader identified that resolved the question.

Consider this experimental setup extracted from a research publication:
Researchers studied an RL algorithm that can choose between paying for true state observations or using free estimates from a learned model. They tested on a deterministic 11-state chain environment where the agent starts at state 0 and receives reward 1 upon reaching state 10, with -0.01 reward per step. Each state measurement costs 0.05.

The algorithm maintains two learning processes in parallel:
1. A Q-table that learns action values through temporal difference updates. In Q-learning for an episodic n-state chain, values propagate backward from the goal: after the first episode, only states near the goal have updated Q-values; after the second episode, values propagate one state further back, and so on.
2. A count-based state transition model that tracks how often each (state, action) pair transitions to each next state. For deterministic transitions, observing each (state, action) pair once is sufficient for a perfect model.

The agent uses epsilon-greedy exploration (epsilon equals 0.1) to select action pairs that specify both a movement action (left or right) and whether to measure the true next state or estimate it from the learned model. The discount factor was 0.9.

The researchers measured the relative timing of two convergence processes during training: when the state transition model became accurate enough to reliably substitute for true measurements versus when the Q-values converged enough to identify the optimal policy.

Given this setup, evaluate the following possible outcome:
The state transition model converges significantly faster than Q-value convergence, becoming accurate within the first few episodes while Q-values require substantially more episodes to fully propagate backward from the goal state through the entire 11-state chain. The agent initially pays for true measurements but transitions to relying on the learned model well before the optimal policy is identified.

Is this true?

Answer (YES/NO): YES